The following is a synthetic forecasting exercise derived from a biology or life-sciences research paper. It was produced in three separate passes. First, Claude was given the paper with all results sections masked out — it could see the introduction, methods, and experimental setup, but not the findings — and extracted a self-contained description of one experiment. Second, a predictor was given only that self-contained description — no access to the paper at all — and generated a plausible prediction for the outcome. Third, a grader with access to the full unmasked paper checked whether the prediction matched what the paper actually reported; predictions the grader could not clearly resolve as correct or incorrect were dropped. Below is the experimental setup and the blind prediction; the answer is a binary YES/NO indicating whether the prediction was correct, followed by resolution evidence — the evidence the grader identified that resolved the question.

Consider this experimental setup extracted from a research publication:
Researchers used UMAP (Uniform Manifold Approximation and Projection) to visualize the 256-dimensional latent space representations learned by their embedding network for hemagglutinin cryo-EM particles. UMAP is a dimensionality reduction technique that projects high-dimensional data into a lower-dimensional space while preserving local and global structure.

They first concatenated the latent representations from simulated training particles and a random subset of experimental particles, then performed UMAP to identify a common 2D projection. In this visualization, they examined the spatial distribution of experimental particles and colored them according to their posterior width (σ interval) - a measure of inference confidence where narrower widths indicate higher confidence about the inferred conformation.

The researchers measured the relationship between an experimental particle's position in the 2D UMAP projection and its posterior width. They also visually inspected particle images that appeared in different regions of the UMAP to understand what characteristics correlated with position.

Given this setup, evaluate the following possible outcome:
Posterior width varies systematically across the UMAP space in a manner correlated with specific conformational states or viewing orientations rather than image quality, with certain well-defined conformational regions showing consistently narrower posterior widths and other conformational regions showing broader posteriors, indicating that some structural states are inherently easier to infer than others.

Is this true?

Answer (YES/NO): NO